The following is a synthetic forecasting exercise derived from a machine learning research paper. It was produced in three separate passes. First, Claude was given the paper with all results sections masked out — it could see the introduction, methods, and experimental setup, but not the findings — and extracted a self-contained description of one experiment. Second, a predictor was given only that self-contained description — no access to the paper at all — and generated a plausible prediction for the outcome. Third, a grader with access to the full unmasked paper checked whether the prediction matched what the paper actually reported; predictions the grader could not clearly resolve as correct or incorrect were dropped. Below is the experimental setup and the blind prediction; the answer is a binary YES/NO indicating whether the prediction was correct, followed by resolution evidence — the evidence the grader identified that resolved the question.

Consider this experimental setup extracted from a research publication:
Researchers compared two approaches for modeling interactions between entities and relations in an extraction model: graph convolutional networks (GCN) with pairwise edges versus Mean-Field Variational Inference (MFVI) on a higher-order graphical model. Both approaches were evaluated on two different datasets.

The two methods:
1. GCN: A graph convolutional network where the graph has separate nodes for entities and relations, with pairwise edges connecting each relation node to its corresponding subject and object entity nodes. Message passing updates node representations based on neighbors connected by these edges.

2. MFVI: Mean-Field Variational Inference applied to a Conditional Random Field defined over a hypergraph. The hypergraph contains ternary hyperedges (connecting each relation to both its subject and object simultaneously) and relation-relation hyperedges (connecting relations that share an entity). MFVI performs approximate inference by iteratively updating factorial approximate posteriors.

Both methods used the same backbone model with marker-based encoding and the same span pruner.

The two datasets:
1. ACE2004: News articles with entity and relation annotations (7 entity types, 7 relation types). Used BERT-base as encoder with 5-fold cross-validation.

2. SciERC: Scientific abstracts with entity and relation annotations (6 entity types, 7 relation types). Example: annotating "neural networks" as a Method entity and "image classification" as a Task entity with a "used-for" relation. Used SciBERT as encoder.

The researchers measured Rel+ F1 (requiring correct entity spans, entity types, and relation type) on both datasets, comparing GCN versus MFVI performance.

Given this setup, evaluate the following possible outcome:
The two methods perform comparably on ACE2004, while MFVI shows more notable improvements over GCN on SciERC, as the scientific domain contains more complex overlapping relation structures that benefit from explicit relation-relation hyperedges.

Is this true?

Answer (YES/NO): NO